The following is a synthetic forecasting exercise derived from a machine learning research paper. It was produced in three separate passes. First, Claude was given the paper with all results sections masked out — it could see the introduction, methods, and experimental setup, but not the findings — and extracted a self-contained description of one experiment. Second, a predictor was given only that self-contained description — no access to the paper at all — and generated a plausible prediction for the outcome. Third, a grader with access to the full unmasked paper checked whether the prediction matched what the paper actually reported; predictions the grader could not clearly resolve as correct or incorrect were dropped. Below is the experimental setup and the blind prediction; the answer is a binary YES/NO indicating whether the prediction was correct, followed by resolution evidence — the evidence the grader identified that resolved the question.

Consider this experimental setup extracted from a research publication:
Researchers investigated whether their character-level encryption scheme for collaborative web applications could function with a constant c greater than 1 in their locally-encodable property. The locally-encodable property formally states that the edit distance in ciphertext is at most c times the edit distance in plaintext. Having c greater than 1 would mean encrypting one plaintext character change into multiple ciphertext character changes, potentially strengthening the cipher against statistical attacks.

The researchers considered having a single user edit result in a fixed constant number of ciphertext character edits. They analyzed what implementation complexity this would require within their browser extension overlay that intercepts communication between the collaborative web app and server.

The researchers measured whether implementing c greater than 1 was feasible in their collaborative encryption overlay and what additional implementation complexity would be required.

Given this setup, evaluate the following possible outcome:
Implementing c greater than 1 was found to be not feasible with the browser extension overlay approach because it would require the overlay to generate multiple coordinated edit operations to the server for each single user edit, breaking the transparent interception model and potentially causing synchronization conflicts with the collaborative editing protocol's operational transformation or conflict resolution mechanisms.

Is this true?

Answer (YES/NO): NO